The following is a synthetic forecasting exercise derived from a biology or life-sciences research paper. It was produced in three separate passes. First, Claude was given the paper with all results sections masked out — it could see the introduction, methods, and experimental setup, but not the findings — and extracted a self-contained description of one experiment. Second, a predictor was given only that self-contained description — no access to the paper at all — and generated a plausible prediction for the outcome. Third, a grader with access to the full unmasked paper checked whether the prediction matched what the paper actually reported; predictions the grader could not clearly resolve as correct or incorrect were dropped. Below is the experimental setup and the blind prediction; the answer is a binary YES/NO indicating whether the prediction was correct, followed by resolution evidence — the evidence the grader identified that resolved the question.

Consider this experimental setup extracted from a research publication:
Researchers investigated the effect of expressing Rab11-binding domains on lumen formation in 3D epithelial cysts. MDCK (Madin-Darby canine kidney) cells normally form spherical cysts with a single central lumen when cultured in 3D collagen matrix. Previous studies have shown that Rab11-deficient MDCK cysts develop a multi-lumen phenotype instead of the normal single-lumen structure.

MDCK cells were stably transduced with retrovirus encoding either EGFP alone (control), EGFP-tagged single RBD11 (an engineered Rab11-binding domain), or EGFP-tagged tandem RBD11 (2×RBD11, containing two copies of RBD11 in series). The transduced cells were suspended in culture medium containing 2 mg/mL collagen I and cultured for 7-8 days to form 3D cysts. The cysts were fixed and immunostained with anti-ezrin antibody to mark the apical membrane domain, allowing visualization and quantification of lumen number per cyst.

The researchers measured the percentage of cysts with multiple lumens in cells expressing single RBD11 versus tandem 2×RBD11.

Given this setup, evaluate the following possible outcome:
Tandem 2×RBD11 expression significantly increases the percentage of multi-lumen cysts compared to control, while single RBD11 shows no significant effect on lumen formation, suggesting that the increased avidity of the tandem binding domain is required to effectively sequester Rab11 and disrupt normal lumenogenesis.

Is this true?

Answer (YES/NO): YES